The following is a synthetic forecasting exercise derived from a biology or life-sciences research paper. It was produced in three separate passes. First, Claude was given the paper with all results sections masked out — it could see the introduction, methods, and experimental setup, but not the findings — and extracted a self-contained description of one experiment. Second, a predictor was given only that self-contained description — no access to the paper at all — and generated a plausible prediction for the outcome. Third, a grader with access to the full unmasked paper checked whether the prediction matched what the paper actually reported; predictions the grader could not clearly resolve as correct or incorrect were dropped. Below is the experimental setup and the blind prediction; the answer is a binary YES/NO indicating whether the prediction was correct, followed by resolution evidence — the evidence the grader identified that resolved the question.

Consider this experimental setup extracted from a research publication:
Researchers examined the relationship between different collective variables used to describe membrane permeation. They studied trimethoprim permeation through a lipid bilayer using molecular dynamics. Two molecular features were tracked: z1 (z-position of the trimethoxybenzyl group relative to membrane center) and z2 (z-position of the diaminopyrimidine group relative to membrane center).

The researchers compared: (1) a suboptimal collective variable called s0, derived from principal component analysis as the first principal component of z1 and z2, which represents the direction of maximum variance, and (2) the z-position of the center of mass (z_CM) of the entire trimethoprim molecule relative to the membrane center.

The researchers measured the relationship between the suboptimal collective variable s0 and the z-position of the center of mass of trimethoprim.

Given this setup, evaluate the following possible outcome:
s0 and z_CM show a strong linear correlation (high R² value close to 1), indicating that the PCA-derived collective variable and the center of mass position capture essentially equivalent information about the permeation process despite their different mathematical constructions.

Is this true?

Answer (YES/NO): YES